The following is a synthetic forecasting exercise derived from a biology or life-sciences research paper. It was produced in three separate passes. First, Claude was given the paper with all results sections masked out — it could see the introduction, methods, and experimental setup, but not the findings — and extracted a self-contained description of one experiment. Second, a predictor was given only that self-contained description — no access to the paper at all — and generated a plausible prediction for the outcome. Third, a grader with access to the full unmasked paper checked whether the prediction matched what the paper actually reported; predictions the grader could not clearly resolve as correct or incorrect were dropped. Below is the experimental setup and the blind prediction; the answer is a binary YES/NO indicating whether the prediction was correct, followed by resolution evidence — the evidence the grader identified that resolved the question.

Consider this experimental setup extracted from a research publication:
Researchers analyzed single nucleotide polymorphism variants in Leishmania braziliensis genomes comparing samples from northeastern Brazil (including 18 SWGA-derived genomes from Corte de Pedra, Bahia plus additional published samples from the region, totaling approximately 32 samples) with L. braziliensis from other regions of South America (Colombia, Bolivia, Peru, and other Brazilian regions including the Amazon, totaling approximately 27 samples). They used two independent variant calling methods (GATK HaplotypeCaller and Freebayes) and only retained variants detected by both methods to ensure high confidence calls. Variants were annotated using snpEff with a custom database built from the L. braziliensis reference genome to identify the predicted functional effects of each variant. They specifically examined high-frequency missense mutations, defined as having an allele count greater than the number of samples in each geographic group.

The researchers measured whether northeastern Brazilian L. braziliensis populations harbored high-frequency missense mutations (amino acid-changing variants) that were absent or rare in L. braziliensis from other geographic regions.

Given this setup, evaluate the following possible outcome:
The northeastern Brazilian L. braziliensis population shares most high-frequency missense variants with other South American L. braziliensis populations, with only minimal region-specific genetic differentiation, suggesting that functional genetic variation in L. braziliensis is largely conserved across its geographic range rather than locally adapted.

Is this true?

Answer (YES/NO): NO